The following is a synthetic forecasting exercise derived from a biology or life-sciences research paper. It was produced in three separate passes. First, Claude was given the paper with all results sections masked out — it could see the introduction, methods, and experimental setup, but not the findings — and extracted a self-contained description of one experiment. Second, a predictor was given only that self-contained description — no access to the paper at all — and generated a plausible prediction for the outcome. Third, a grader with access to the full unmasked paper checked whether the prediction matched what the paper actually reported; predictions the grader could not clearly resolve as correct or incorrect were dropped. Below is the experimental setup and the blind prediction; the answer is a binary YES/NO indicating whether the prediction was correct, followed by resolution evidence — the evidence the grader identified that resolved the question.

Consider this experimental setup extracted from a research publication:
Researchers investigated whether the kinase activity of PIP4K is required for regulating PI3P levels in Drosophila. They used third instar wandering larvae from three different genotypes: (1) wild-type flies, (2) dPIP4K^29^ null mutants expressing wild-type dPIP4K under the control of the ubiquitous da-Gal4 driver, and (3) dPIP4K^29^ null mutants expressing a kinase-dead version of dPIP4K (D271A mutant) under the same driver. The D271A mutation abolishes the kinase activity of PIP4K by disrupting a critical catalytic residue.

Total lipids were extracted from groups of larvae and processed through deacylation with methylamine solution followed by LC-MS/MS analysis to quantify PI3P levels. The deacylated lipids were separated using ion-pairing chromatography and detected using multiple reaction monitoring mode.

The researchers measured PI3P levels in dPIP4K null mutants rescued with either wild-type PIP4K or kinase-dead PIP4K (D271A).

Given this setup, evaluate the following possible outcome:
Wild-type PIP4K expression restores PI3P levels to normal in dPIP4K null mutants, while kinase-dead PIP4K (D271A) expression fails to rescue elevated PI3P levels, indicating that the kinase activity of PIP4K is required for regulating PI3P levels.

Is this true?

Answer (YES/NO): YES